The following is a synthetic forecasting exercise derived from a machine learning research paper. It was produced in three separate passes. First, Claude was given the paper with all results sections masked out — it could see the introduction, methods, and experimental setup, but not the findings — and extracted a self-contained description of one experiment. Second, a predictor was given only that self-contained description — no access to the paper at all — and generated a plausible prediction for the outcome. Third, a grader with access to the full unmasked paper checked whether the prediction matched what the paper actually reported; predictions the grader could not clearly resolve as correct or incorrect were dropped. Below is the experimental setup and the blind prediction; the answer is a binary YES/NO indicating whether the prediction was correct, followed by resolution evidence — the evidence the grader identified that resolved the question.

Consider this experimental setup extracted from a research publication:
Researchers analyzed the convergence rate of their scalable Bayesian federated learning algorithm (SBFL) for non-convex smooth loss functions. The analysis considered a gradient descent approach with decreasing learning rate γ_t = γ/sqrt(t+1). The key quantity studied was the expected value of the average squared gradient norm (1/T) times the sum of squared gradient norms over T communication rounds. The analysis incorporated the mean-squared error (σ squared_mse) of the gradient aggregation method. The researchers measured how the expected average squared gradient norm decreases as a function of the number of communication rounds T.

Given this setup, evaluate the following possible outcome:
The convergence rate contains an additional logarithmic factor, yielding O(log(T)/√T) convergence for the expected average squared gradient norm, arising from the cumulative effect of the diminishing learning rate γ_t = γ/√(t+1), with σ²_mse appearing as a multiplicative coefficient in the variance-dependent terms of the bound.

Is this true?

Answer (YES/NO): YES